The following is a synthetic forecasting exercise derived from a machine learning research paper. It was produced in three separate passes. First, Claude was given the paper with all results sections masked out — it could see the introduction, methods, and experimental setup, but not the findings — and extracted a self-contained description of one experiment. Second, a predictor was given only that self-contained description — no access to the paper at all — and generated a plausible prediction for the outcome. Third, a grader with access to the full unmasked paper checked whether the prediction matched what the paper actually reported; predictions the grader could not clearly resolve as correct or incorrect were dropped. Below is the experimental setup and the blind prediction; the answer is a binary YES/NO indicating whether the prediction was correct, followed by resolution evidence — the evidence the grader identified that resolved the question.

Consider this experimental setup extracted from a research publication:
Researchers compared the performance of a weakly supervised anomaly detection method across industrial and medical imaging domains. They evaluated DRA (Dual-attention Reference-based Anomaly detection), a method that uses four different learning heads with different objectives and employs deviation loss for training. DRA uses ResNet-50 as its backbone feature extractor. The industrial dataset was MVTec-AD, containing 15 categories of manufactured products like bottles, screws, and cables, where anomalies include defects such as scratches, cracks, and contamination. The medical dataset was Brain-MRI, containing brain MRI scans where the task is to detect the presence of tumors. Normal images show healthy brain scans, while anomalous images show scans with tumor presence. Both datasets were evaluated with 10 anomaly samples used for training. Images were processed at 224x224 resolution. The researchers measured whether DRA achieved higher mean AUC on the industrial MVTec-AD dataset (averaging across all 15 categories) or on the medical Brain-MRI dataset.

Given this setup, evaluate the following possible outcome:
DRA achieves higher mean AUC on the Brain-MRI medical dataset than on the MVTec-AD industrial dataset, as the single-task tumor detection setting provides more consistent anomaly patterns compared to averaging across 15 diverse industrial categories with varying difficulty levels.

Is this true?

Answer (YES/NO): YES